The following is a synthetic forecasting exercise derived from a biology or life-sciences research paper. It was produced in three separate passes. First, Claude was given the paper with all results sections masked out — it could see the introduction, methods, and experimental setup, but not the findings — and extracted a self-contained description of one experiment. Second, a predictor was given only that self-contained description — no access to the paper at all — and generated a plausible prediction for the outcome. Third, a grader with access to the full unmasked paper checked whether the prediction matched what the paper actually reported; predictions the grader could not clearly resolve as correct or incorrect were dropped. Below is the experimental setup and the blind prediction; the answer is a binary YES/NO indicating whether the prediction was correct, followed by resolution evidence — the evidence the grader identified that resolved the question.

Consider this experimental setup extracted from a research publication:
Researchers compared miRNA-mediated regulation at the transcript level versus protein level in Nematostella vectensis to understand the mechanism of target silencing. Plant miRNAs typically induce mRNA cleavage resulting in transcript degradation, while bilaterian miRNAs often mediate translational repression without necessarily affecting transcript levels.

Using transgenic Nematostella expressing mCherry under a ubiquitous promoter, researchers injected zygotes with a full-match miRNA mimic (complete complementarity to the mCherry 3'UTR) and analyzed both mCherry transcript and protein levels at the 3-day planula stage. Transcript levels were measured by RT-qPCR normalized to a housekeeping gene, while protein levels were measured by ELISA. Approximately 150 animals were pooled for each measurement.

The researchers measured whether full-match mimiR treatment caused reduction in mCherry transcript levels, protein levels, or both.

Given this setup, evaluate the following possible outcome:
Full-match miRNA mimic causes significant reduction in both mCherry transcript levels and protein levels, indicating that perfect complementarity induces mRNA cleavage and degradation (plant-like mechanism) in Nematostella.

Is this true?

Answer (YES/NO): YES